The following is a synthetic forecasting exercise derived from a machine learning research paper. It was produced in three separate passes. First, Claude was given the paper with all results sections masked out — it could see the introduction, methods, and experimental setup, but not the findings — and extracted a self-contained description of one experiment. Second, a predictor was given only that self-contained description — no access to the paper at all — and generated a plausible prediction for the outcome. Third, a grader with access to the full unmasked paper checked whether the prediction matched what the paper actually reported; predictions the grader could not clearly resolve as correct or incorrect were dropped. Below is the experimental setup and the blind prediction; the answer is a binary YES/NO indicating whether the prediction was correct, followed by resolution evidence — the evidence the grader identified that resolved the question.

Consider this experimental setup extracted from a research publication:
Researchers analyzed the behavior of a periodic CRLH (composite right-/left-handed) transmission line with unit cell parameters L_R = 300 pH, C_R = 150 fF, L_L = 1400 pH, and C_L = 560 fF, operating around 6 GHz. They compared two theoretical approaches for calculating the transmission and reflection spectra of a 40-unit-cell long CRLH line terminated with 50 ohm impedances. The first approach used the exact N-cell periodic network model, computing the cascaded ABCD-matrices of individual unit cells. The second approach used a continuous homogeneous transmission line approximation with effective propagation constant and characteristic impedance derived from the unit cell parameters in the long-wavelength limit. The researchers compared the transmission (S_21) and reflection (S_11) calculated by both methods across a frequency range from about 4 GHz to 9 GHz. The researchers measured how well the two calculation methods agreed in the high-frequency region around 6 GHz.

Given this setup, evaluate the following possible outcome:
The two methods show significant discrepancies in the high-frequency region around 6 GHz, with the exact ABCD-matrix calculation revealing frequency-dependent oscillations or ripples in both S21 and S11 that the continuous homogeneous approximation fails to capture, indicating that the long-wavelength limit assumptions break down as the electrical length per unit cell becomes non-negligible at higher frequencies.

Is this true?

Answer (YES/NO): NO